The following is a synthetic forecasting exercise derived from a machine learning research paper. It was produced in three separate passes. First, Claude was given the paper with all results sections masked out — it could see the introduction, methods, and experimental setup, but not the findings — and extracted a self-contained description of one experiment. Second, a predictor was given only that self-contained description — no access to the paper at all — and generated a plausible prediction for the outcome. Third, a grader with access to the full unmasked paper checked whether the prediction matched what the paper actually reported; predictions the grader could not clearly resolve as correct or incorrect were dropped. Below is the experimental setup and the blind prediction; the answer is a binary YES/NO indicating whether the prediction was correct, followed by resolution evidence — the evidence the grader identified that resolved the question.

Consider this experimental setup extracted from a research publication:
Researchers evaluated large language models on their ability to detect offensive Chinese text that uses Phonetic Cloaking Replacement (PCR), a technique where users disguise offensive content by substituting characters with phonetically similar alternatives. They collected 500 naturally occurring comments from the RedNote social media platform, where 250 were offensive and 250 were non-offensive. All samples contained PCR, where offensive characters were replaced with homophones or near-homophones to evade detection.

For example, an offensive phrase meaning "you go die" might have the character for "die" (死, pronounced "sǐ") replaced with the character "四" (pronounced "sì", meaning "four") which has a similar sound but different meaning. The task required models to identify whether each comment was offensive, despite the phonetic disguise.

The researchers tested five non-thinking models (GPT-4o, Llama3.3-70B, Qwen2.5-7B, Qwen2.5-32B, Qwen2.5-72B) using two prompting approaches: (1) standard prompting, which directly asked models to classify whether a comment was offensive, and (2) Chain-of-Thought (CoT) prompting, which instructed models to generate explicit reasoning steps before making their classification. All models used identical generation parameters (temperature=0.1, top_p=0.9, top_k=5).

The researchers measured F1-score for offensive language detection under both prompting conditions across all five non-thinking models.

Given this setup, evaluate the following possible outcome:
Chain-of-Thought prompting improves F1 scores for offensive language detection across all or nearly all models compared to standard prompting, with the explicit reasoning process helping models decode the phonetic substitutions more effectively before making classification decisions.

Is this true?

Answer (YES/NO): NO